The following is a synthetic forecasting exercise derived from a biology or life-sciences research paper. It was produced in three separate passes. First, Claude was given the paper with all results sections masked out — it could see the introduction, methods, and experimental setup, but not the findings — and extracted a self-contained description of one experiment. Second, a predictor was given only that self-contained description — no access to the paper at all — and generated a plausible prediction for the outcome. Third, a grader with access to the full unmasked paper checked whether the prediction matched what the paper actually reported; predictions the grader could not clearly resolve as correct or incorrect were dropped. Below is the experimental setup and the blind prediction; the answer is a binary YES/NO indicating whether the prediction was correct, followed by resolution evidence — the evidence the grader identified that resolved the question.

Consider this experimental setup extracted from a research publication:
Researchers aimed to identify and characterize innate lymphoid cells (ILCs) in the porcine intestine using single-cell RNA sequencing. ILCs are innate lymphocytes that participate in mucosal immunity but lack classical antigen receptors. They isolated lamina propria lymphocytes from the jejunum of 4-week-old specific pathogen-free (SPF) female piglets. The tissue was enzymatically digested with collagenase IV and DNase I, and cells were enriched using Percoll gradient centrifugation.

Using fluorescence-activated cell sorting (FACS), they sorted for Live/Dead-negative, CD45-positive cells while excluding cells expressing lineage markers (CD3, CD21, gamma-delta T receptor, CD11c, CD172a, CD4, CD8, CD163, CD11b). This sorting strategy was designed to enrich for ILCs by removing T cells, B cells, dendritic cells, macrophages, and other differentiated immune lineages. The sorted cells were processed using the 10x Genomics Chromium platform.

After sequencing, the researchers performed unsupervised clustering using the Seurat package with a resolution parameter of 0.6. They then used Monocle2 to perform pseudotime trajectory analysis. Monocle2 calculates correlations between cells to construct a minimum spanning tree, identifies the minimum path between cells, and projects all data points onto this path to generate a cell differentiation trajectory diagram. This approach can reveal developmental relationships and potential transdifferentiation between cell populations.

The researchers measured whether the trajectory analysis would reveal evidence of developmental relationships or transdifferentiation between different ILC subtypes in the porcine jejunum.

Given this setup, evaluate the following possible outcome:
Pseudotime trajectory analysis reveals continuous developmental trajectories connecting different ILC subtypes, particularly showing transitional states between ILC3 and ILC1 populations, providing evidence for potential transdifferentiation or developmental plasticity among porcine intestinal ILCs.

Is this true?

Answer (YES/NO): YES